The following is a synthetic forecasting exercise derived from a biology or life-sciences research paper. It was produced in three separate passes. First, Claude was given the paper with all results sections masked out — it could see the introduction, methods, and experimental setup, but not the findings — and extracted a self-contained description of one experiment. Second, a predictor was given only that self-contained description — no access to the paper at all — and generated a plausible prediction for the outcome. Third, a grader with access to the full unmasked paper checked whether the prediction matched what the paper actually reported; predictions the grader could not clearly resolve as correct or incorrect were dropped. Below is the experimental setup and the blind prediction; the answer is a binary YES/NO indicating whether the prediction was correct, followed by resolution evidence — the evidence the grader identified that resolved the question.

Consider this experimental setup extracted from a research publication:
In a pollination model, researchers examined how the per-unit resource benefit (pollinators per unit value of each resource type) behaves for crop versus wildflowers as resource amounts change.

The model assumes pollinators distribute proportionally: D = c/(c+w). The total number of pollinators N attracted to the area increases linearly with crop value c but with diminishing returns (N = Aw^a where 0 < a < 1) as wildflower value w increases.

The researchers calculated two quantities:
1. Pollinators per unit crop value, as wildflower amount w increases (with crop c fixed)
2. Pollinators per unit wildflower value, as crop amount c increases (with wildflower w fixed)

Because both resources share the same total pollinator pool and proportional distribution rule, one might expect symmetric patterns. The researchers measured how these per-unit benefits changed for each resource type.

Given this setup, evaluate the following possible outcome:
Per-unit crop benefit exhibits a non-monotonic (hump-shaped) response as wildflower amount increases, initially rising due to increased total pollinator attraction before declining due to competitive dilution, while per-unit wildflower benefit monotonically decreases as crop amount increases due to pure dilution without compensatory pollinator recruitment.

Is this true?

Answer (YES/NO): YES